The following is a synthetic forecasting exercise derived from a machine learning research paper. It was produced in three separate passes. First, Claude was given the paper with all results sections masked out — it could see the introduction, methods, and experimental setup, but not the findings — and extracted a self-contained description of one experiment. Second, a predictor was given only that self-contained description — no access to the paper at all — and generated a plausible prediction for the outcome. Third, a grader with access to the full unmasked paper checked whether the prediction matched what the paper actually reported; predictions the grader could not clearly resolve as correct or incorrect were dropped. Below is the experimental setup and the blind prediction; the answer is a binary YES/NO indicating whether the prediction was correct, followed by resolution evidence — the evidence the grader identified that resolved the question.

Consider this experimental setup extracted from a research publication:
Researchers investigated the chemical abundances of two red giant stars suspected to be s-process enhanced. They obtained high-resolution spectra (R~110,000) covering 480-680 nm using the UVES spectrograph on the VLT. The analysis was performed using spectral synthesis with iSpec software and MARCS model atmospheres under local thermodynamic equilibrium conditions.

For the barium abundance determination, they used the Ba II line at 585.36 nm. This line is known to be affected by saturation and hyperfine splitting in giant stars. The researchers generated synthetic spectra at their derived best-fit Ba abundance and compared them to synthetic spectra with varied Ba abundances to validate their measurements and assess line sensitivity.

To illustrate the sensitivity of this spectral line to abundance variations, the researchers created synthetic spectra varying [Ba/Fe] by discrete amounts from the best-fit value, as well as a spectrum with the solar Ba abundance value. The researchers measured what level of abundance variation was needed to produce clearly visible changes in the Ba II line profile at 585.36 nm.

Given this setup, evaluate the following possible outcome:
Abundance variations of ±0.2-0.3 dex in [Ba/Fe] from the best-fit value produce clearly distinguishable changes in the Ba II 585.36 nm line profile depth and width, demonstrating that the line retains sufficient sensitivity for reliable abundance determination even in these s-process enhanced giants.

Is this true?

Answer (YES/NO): NO